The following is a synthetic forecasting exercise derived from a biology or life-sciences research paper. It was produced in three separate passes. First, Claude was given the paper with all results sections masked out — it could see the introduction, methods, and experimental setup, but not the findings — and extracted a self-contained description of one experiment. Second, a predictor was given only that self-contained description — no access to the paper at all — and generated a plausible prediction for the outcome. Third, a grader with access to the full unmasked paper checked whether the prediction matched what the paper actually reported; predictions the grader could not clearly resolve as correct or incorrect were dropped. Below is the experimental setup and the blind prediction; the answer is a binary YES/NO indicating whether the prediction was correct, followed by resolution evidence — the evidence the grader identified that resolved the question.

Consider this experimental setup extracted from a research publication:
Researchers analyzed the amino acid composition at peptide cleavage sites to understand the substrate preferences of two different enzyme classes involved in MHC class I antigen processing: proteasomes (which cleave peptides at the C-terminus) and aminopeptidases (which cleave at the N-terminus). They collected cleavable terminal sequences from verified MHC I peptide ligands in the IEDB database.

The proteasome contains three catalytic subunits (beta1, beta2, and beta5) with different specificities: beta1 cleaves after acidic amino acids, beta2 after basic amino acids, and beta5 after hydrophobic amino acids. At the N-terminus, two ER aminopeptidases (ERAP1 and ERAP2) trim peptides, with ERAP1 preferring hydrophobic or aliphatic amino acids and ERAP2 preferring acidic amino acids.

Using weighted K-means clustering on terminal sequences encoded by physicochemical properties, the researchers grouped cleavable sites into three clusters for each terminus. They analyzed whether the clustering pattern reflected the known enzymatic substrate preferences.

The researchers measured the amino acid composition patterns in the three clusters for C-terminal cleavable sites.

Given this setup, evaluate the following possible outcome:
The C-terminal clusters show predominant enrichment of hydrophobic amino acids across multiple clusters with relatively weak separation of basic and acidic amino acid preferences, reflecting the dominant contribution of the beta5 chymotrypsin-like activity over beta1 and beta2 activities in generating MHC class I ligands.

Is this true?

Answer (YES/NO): NO